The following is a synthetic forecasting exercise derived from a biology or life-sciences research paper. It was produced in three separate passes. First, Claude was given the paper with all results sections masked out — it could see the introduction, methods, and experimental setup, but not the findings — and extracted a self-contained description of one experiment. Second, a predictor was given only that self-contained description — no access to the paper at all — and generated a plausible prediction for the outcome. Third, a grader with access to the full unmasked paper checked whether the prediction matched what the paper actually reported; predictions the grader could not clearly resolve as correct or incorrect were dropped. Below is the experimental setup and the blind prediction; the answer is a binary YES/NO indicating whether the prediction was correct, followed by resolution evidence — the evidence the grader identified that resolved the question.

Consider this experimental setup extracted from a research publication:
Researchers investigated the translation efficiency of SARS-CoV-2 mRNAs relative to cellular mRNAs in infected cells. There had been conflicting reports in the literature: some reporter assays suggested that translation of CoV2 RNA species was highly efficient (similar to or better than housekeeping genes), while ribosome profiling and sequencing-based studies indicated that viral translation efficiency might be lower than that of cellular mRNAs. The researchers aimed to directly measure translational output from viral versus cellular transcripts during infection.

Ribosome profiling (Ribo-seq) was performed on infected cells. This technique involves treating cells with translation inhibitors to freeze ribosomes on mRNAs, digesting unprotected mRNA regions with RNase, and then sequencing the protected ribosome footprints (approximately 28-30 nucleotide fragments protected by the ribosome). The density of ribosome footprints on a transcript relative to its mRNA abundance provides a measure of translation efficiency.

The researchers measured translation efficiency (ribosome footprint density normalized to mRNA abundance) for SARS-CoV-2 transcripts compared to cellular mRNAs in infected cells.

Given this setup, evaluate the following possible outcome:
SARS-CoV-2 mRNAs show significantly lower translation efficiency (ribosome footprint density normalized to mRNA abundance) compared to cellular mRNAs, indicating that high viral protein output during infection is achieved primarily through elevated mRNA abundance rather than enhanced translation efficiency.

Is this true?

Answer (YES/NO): NO